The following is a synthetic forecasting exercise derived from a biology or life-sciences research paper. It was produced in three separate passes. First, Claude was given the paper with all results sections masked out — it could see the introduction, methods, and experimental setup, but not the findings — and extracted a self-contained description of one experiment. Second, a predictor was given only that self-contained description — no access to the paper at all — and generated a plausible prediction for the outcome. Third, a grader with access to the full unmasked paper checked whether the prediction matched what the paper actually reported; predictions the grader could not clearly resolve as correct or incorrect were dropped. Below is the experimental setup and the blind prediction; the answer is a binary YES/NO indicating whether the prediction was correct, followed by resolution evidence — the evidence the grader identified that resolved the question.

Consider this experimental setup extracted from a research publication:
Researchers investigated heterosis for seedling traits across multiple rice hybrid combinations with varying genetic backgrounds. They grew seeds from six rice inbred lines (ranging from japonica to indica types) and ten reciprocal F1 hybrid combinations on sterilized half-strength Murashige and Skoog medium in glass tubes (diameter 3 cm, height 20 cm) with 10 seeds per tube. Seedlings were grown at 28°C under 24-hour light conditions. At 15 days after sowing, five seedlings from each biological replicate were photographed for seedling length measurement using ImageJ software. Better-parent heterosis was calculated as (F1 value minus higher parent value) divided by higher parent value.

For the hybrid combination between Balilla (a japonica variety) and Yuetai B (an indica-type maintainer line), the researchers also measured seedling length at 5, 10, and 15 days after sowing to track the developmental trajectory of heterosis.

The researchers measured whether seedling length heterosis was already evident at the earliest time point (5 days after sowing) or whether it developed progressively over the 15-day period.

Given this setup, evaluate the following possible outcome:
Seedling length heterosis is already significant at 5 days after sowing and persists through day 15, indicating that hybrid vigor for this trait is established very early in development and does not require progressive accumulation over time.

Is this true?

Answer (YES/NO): NO